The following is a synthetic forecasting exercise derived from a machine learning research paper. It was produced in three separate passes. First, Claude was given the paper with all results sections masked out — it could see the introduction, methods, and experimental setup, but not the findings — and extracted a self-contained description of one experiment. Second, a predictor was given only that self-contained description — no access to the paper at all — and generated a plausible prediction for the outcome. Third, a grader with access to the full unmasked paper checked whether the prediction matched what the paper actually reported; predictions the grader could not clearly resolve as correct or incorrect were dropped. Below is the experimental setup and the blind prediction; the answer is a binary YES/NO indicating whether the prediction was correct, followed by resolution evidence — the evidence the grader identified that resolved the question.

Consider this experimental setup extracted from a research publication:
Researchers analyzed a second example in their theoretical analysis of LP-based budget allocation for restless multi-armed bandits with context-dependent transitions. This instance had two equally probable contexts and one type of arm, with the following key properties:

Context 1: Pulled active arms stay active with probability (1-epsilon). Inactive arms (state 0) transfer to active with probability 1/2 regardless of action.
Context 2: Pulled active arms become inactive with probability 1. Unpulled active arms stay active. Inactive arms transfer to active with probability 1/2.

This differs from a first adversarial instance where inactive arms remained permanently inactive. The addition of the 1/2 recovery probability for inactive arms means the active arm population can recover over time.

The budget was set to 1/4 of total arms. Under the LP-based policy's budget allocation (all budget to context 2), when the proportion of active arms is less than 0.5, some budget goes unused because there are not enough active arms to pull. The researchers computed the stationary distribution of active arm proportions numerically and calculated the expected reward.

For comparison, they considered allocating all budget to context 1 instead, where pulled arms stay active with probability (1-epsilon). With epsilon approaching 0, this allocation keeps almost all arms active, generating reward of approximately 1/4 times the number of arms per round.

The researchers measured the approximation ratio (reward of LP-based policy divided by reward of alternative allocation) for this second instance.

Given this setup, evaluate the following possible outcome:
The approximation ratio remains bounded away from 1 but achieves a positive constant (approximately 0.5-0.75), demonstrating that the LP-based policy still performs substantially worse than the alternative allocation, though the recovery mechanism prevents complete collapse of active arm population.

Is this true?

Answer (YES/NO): NO